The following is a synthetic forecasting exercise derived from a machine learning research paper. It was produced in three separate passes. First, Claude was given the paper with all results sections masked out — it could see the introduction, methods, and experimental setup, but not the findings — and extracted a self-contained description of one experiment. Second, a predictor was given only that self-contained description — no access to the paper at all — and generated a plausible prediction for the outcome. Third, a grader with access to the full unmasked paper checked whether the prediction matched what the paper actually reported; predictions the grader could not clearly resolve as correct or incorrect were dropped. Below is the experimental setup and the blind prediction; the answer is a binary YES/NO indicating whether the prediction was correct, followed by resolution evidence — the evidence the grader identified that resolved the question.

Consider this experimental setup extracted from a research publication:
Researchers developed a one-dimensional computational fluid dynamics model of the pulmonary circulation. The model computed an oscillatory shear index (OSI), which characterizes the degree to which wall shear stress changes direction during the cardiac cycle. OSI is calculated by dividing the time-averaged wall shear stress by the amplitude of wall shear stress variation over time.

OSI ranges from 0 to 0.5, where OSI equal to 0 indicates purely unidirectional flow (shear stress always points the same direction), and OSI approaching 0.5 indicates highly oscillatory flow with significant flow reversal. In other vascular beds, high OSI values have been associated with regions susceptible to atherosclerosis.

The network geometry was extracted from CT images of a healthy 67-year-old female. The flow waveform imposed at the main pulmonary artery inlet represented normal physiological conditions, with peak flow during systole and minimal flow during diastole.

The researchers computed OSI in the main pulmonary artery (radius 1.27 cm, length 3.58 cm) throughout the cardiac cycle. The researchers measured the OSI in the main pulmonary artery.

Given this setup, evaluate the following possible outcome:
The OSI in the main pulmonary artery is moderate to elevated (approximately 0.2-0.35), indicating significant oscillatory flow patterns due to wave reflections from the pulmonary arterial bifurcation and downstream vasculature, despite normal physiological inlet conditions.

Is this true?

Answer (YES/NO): YES